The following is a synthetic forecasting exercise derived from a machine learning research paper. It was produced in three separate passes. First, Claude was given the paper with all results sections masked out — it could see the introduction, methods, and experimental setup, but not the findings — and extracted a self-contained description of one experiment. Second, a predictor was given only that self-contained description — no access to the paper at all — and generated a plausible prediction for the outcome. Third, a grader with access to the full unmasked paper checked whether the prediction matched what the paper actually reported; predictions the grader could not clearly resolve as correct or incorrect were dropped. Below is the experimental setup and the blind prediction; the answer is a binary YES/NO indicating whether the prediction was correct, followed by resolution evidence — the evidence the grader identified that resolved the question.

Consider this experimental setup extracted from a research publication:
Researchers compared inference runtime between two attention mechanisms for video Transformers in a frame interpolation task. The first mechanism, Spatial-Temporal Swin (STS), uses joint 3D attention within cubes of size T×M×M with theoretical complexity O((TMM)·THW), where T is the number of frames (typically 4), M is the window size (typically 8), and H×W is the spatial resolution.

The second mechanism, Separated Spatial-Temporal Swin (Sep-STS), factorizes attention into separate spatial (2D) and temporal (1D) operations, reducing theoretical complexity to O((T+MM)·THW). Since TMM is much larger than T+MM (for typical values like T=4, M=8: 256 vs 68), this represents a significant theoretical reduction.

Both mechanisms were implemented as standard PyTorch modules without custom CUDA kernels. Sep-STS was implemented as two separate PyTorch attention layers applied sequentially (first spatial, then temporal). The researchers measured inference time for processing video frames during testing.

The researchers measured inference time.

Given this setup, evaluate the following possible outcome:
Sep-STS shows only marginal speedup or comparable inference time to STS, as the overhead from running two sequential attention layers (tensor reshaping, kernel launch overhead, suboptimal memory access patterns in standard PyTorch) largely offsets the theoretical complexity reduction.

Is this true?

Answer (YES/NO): YES